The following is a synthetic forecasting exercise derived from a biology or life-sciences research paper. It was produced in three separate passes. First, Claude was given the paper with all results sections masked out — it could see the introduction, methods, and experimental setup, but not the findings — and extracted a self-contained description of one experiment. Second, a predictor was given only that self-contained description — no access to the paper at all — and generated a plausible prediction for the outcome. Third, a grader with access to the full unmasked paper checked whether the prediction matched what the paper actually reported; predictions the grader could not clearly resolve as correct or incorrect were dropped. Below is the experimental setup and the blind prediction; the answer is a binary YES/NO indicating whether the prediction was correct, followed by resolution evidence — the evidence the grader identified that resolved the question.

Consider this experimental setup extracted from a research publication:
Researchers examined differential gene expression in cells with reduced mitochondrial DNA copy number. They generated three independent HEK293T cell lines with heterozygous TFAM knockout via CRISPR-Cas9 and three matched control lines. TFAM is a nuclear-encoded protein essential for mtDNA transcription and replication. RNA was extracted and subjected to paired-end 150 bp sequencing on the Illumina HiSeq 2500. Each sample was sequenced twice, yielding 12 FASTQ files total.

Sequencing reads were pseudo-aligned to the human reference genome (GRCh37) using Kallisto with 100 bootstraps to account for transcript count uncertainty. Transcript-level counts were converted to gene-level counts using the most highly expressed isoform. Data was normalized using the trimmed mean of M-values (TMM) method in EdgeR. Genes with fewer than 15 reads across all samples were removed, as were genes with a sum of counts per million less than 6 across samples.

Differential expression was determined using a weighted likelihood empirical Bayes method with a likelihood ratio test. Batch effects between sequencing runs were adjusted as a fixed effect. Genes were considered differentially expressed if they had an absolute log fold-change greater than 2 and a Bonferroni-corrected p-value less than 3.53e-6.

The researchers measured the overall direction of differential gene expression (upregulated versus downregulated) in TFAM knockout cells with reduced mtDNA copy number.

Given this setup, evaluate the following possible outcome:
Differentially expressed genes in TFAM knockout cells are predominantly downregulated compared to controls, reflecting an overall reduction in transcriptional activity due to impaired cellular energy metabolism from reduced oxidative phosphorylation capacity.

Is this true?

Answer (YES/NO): NO